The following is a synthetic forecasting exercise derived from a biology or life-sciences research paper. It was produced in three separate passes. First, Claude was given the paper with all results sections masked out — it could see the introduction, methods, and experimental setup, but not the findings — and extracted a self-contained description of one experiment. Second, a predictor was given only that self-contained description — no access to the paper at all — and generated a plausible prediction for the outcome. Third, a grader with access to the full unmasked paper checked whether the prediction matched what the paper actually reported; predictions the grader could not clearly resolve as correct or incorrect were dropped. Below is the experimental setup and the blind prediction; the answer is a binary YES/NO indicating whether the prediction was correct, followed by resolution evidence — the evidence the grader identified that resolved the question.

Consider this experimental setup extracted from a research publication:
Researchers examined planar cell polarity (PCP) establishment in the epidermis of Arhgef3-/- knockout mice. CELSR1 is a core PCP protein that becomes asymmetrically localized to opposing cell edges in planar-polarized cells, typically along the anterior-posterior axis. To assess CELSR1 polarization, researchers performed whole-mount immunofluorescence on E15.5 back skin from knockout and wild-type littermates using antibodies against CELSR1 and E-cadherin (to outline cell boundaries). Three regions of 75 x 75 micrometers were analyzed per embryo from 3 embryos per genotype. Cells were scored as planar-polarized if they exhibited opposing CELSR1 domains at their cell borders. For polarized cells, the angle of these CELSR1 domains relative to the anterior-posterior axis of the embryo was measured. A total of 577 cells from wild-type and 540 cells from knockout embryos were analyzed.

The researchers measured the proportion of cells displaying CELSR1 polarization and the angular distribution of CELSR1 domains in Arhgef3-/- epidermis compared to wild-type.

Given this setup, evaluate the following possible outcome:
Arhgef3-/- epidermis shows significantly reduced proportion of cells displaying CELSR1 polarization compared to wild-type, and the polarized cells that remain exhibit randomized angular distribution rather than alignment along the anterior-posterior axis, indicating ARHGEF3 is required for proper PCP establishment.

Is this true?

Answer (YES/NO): NO